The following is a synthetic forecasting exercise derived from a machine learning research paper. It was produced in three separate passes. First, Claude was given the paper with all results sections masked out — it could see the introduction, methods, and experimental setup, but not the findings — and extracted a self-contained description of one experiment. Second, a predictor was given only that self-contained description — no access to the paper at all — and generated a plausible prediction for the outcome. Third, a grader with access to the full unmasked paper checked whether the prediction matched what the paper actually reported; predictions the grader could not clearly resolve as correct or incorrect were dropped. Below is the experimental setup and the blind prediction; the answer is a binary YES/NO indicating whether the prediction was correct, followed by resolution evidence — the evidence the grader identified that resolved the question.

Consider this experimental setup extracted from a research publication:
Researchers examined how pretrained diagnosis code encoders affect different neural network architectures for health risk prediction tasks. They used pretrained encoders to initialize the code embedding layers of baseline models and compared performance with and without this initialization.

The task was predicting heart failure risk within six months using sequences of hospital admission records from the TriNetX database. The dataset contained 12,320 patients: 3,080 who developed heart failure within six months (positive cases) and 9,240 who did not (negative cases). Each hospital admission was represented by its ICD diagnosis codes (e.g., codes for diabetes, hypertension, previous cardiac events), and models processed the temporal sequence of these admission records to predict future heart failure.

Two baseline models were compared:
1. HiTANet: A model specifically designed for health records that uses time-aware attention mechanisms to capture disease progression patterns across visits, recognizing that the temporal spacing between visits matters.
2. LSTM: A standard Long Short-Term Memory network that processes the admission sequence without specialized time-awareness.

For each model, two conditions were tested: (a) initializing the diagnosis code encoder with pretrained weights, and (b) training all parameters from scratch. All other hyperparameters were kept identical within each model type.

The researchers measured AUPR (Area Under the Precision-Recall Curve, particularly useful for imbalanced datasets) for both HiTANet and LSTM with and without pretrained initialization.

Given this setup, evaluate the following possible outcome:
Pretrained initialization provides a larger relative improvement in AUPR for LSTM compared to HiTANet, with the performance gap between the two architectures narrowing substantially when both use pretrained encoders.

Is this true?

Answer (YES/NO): NO